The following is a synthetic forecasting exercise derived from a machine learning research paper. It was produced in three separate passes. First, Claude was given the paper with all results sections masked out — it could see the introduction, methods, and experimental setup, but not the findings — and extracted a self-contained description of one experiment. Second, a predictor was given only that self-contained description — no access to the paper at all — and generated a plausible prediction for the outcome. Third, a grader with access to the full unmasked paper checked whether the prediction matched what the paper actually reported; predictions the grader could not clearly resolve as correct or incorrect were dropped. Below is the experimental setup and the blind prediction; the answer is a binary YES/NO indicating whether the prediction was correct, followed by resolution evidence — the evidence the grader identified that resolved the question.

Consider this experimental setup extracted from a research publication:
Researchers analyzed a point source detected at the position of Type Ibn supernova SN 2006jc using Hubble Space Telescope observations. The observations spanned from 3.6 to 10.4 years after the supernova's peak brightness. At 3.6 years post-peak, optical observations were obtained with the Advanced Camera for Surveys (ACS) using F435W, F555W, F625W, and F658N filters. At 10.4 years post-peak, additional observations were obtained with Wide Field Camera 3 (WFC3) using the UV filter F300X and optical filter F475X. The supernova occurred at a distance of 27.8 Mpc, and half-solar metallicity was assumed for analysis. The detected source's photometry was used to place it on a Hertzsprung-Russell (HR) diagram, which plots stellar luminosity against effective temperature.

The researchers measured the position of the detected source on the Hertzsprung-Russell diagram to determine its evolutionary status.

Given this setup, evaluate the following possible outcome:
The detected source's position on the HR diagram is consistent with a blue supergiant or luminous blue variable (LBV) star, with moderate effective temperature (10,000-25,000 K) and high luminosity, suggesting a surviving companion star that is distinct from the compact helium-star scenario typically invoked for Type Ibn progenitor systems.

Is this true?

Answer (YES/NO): NO